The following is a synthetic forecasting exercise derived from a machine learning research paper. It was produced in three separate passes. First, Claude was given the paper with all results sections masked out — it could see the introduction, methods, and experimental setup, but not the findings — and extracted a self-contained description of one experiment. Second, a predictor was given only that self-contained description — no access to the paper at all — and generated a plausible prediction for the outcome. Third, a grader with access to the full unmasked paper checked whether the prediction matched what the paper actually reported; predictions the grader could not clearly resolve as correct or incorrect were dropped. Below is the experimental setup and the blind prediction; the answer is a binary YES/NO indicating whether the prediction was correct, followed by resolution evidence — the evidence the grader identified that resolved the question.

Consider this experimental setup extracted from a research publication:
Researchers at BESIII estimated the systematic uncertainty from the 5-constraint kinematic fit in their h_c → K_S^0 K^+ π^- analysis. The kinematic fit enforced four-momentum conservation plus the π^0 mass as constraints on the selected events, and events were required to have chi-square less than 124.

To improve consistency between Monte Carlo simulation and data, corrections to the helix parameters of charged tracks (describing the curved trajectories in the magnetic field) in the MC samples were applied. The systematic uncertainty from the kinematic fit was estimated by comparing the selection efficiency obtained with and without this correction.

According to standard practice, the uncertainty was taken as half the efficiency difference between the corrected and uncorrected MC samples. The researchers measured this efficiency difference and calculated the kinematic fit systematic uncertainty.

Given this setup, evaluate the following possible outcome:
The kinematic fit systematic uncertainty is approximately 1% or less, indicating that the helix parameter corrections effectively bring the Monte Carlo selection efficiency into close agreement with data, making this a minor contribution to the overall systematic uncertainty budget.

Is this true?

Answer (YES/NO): YES